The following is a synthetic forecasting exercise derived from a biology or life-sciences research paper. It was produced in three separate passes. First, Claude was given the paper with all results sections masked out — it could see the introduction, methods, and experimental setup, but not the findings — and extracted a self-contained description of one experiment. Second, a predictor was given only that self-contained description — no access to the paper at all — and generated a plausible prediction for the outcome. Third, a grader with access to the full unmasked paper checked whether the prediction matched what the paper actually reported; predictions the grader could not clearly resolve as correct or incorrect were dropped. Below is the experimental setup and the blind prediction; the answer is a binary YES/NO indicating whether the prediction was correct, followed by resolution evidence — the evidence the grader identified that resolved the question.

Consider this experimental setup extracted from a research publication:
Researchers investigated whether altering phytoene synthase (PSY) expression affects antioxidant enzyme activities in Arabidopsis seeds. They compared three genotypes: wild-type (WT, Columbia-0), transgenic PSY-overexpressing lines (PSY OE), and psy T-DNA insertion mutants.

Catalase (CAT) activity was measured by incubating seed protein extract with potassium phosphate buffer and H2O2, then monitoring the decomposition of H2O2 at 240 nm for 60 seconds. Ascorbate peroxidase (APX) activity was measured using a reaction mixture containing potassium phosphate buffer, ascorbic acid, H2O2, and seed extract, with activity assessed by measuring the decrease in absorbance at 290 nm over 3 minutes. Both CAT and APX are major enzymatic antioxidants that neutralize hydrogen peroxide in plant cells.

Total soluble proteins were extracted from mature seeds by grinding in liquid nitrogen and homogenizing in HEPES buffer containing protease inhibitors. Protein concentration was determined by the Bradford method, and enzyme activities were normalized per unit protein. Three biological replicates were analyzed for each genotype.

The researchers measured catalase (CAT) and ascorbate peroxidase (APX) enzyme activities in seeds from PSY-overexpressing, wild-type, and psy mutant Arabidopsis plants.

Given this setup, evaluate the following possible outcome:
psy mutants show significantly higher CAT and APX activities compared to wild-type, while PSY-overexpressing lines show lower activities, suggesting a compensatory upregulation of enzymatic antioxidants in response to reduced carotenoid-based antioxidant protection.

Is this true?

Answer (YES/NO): NO